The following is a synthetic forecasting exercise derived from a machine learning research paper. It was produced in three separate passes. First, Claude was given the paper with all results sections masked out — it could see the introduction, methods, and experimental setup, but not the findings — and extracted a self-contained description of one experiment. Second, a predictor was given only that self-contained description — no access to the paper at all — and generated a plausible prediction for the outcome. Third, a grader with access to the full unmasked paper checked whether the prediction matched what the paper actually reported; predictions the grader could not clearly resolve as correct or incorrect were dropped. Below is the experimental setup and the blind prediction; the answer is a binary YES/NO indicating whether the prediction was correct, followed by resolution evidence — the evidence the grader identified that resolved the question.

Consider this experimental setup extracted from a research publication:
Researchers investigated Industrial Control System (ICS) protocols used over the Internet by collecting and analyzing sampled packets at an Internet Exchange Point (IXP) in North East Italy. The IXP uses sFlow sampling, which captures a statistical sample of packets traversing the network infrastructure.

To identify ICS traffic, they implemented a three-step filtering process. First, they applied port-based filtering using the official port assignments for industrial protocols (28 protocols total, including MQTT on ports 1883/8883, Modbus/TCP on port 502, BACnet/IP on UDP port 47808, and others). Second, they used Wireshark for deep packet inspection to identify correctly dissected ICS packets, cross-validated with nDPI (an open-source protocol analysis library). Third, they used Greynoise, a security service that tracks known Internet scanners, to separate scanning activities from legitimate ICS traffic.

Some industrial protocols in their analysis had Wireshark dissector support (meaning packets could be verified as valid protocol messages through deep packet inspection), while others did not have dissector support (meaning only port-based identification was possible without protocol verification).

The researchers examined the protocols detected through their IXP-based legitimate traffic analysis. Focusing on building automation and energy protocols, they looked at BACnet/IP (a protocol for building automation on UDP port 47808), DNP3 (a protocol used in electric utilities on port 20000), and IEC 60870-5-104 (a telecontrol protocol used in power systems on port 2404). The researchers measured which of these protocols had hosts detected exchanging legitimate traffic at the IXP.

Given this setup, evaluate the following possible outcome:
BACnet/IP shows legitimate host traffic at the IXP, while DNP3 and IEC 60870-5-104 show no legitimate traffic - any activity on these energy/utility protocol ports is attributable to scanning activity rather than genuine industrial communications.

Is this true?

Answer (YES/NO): NO